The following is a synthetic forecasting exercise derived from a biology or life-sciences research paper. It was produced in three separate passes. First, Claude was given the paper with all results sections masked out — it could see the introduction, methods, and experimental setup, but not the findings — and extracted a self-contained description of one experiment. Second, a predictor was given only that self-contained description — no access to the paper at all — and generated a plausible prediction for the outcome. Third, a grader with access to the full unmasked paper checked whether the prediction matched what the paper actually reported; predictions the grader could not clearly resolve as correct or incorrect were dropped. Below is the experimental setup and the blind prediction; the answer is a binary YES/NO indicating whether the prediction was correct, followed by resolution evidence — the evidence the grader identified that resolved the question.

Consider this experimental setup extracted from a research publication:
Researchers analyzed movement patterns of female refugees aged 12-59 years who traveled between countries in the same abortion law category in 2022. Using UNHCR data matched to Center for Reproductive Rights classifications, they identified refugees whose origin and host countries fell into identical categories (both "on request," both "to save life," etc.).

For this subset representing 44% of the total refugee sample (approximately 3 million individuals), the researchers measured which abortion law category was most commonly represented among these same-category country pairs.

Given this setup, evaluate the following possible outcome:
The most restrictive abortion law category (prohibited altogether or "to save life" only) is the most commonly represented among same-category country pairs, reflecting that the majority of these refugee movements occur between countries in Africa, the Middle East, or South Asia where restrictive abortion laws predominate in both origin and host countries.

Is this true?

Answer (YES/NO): NO